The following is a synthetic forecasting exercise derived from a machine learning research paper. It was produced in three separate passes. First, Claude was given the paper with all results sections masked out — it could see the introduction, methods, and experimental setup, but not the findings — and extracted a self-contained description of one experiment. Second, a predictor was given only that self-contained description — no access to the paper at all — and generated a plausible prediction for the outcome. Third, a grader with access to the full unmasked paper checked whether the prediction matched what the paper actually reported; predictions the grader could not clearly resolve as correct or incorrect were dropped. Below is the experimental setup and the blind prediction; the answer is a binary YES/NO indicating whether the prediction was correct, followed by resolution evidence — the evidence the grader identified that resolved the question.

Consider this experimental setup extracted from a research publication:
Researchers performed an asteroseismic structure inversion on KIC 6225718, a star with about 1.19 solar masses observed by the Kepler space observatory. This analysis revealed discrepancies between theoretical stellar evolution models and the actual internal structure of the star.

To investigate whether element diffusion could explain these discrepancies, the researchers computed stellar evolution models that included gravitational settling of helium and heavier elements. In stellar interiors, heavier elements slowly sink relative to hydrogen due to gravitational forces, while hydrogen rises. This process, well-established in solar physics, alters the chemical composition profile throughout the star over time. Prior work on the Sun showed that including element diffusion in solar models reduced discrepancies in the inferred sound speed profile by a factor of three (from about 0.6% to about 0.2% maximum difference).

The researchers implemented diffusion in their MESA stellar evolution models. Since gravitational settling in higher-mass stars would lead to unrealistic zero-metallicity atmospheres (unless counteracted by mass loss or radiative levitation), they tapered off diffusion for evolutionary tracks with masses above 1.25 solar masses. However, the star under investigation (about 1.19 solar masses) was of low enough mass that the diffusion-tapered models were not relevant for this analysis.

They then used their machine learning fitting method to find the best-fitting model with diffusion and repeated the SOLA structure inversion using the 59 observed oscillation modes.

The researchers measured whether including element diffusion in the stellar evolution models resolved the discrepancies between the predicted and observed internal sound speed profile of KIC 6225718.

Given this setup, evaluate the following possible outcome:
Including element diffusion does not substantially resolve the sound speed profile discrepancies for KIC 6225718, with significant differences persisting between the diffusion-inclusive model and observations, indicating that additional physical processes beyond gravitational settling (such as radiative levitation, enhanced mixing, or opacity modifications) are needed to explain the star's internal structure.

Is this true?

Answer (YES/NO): YES